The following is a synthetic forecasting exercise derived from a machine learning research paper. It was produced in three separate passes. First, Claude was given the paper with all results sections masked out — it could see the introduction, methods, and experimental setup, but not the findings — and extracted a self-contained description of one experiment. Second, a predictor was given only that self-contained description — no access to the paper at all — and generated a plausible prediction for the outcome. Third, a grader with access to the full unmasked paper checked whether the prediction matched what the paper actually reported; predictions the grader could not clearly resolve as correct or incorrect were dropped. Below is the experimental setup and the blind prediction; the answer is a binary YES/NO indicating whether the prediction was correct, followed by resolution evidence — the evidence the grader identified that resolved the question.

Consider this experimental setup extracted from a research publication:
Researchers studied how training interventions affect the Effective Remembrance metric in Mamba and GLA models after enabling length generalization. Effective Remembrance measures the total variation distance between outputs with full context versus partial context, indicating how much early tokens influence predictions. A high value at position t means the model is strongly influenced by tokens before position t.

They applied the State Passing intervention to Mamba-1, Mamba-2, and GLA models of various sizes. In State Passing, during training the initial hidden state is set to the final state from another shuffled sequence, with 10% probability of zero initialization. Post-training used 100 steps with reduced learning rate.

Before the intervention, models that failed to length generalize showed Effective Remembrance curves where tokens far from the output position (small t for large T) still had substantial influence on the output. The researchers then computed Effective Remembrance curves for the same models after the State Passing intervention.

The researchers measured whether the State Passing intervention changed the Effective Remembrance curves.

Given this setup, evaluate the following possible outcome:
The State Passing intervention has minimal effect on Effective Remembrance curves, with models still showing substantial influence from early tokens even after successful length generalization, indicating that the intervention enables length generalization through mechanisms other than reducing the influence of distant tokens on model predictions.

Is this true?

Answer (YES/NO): NO